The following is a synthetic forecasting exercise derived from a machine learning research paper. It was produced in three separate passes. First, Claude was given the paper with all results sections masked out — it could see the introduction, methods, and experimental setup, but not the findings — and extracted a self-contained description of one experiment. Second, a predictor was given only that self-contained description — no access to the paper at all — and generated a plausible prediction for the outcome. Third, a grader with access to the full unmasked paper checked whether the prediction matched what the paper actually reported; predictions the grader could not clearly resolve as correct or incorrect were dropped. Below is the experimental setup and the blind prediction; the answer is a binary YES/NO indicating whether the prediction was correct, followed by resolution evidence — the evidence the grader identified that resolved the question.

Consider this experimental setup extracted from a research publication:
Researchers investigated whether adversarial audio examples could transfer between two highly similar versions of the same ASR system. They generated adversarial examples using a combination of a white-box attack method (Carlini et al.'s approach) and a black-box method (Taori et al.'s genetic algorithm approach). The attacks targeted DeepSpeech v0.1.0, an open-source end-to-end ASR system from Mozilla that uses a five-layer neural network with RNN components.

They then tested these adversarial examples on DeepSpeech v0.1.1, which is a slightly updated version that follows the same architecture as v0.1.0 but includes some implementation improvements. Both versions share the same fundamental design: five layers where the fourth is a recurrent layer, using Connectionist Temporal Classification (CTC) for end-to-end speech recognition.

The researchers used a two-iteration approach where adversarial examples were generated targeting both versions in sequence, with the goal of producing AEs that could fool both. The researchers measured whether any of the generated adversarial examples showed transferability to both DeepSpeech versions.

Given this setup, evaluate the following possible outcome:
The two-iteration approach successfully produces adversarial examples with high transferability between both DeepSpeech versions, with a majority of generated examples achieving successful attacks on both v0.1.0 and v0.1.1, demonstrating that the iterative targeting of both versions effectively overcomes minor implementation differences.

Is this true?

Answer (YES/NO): NO